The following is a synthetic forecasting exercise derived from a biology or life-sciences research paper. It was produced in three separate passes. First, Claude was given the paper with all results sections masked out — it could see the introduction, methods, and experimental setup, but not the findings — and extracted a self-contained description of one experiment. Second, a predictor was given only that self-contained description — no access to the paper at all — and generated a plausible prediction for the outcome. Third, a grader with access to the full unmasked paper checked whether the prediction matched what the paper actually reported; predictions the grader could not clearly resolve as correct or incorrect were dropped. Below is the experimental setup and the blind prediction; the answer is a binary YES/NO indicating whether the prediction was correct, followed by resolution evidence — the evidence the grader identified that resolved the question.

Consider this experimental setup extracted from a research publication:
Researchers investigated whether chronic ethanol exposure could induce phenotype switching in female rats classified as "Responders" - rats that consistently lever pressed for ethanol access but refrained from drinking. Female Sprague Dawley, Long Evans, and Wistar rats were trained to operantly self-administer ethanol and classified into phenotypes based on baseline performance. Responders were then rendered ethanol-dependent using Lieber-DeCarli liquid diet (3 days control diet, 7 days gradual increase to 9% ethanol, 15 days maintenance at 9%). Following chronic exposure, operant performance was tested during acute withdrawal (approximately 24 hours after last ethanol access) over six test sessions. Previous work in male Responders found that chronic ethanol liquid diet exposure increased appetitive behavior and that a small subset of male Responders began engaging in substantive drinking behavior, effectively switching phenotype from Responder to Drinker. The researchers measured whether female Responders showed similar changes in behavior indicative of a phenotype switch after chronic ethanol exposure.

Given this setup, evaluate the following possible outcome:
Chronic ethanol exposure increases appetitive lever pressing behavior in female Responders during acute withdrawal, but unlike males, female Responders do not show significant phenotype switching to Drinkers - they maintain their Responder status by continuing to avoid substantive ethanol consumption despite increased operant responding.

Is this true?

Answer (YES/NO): NO